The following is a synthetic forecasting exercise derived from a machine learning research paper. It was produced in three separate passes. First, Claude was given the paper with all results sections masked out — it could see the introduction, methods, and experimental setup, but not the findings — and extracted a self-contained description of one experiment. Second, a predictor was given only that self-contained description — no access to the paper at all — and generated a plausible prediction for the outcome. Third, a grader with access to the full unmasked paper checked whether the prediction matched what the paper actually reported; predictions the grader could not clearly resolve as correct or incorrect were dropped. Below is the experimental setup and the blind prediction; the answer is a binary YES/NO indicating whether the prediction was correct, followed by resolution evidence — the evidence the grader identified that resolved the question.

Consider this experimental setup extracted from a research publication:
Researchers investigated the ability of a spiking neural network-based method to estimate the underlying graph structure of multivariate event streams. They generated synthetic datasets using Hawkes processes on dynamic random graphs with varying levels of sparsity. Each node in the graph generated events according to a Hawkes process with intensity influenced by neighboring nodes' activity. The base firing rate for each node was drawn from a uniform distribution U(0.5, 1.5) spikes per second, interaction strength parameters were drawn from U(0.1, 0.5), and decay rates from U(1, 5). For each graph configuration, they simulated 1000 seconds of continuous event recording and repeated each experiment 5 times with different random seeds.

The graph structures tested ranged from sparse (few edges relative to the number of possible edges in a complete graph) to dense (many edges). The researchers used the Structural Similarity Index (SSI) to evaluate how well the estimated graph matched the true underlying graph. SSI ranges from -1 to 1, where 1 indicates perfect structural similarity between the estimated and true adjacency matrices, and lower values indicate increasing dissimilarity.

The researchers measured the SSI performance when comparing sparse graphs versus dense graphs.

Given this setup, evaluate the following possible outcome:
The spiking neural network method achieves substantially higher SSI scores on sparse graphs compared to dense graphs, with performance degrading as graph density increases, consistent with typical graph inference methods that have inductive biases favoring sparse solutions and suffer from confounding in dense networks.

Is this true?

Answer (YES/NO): NO